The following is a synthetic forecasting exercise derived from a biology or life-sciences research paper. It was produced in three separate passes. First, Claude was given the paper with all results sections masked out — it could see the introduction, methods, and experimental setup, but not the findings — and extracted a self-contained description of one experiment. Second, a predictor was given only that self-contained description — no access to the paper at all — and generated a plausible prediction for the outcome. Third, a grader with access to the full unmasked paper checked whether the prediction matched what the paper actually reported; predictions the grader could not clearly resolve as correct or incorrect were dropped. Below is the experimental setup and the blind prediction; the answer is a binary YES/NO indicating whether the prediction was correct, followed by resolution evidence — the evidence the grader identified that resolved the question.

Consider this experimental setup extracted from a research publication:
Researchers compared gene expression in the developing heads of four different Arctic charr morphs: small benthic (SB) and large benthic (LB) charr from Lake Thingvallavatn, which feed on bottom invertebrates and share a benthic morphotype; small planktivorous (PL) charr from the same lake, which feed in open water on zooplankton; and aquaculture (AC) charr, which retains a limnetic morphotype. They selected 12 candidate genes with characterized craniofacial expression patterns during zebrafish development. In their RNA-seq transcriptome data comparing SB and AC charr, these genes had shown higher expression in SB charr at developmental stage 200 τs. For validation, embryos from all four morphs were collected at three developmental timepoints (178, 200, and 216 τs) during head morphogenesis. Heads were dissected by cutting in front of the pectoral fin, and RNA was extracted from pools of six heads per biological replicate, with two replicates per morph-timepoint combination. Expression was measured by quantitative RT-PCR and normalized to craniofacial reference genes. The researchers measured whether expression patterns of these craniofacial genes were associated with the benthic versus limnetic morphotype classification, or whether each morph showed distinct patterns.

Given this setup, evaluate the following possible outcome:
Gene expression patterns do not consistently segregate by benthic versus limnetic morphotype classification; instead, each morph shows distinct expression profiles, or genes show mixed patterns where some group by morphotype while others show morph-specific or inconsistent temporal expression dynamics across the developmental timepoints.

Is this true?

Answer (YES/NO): NO